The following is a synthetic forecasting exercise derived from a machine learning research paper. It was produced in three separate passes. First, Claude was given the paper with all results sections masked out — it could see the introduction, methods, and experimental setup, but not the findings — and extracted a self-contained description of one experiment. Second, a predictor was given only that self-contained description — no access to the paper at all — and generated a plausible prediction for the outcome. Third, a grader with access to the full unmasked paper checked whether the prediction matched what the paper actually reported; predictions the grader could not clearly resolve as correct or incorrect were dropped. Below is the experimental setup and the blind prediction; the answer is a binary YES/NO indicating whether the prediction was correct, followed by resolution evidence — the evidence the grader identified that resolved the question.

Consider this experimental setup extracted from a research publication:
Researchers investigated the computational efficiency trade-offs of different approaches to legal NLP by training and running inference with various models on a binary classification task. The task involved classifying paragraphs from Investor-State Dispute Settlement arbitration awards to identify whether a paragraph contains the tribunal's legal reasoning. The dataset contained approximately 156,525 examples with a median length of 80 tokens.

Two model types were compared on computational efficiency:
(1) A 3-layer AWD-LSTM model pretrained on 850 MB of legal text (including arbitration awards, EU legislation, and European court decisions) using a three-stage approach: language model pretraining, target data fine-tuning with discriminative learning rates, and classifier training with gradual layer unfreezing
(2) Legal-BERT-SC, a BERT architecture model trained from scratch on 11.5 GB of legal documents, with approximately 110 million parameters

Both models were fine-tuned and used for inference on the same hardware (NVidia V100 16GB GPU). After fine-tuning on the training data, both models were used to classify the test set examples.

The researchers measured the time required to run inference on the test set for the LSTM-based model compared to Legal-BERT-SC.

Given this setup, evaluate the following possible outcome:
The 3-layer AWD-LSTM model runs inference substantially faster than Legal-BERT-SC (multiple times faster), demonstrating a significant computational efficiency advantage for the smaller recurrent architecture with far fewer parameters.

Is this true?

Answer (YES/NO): YES